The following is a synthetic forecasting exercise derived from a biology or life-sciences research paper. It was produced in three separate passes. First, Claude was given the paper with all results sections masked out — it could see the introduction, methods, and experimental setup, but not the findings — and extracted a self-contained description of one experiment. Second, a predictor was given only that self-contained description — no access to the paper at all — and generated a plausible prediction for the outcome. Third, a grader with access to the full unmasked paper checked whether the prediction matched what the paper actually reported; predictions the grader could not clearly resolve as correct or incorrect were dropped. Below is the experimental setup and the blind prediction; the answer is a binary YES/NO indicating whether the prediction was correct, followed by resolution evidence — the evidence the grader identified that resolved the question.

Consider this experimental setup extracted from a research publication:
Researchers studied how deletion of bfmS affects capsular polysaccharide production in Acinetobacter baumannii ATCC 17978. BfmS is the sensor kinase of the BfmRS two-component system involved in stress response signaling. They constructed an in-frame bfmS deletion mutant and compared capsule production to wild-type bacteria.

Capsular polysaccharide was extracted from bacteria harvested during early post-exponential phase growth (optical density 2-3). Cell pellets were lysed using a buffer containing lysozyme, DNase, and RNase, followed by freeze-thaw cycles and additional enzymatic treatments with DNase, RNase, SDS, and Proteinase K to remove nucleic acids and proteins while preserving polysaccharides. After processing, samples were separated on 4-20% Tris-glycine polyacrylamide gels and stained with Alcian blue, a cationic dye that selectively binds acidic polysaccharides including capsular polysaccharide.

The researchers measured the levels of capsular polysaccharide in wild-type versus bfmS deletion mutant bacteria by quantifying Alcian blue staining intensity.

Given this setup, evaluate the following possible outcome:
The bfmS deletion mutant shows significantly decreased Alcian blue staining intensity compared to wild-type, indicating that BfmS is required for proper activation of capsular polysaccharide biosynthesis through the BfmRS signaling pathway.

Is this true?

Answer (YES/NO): NO